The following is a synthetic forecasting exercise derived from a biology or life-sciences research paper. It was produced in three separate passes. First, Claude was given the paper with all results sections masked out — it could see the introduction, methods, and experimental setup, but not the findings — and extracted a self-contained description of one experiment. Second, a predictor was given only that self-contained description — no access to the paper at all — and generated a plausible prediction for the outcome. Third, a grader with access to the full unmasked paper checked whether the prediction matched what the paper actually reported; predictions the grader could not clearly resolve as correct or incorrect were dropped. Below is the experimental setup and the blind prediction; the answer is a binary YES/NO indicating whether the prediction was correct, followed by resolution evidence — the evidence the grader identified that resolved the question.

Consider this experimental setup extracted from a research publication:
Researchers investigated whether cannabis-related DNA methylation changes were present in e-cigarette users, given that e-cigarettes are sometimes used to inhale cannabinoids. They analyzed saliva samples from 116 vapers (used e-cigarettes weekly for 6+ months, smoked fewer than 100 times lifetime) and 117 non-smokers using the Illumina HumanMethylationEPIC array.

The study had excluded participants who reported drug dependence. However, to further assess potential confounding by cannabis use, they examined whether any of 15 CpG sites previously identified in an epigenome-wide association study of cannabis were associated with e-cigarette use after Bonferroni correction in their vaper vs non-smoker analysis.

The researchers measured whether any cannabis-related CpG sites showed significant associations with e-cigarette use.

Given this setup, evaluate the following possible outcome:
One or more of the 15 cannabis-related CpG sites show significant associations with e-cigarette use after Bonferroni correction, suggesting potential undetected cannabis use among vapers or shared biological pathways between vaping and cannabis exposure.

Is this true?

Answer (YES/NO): YES